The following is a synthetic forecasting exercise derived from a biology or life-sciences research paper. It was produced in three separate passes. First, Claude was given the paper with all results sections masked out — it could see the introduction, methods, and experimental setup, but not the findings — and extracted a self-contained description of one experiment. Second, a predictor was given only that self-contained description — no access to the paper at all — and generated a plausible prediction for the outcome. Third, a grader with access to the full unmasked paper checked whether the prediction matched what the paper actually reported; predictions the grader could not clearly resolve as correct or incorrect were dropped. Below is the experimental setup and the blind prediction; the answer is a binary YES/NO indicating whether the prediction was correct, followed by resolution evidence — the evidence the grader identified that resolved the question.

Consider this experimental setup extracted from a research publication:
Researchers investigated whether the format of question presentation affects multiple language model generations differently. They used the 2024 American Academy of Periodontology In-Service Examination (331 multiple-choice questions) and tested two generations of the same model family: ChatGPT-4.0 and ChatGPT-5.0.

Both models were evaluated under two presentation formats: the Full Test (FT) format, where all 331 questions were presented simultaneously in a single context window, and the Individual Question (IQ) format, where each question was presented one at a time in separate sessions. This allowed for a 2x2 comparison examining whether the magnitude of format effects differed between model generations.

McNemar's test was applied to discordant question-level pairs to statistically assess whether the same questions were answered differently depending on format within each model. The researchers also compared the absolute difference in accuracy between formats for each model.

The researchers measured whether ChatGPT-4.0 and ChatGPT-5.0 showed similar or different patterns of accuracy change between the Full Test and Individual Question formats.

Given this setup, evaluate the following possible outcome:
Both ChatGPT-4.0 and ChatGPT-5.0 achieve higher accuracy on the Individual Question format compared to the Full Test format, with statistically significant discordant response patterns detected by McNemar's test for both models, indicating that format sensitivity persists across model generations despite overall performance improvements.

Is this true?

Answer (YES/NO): NO